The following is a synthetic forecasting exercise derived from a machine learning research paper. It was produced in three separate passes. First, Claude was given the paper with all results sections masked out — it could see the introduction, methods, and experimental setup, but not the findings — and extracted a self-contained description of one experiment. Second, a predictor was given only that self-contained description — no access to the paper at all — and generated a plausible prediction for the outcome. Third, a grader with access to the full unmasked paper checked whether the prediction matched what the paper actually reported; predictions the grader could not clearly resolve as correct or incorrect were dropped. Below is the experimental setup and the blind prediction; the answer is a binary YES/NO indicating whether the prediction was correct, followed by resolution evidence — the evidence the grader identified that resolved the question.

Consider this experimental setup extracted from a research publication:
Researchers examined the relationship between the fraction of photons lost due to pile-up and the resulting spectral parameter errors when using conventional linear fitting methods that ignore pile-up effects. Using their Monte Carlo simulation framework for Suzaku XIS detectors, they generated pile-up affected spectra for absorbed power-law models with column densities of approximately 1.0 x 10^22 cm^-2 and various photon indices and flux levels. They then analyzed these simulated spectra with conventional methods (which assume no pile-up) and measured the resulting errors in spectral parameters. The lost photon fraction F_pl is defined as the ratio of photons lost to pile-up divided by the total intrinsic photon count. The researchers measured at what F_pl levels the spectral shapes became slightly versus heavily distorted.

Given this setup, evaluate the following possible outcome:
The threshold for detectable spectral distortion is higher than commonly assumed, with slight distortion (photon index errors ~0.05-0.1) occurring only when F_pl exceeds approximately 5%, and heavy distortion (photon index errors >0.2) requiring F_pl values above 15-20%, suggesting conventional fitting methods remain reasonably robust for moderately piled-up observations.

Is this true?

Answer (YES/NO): NO